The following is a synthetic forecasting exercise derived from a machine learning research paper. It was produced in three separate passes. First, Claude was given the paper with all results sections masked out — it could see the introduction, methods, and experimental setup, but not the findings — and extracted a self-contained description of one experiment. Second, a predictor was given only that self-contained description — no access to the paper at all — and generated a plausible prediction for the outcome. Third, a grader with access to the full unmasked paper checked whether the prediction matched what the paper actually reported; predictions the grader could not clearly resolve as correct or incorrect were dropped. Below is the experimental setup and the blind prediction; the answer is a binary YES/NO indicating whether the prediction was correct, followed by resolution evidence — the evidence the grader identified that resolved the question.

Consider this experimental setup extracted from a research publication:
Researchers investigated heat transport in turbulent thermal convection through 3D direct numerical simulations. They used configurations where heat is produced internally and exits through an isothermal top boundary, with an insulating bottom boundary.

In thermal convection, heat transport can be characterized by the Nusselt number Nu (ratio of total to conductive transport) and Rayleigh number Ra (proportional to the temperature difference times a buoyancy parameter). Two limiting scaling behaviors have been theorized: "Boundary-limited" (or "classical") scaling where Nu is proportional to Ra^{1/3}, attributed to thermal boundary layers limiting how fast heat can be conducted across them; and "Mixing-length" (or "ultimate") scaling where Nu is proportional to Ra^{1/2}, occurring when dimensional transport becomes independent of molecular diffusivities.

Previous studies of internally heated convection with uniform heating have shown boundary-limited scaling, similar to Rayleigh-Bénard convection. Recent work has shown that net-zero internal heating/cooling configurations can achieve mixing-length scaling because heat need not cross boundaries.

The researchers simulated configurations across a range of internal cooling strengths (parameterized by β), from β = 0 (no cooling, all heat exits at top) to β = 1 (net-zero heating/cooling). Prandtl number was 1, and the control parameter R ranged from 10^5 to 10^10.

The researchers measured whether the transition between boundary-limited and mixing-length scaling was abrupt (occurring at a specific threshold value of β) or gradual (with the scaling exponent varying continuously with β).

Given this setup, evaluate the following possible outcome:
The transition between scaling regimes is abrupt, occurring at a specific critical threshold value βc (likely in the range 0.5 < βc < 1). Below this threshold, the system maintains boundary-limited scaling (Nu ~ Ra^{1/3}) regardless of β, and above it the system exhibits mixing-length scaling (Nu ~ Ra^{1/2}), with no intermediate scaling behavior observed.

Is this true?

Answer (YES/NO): NO